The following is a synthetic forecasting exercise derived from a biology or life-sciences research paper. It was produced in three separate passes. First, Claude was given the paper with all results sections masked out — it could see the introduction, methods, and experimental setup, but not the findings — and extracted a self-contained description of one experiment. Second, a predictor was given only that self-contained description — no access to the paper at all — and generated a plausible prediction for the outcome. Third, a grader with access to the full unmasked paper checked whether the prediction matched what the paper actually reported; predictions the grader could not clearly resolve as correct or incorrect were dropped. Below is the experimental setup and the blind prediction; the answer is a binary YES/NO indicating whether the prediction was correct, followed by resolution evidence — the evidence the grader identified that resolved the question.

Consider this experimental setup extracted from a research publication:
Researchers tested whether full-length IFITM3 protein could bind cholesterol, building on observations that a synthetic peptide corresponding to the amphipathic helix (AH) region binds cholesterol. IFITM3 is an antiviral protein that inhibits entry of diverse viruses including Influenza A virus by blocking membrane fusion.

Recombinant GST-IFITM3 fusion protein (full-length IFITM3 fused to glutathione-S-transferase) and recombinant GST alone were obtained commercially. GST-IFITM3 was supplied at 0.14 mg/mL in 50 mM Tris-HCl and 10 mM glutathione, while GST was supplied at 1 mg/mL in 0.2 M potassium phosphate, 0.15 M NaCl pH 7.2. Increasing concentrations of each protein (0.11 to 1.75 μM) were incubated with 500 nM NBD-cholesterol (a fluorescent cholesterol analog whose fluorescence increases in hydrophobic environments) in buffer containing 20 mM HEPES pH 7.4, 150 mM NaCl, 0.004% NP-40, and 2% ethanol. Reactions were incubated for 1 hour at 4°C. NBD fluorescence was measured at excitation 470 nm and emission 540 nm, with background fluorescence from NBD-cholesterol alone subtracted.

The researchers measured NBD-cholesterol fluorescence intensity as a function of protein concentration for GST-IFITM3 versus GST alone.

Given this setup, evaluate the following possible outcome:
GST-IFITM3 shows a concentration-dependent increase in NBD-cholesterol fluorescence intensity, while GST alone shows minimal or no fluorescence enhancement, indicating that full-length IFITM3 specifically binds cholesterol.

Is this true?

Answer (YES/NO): YES